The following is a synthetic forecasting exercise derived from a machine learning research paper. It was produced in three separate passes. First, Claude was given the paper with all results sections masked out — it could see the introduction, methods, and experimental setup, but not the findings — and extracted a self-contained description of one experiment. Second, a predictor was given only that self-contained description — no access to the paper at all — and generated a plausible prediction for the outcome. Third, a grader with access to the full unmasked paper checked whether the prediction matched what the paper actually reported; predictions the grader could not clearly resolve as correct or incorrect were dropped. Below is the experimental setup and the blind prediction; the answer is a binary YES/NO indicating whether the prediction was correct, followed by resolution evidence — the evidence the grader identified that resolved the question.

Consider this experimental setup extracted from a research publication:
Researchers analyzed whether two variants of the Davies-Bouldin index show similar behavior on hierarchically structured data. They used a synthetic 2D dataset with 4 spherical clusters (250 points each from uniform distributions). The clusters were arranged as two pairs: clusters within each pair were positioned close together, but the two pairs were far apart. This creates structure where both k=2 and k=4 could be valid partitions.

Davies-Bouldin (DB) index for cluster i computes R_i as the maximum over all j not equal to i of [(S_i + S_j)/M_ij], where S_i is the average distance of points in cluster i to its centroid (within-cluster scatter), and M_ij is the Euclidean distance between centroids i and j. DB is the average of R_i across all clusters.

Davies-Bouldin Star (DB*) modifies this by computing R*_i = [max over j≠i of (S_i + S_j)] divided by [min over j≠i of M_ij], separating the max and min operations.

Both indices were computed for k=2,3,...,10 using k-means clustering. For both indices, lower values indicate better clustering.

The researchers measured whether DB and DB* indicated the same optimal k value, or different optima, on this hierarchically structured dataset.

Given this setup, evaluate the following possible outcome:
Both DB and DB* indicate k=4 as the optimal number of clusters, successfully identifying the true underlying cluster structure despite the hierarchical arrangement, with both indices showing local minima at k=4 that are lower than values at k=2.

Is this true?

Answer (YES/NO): YES